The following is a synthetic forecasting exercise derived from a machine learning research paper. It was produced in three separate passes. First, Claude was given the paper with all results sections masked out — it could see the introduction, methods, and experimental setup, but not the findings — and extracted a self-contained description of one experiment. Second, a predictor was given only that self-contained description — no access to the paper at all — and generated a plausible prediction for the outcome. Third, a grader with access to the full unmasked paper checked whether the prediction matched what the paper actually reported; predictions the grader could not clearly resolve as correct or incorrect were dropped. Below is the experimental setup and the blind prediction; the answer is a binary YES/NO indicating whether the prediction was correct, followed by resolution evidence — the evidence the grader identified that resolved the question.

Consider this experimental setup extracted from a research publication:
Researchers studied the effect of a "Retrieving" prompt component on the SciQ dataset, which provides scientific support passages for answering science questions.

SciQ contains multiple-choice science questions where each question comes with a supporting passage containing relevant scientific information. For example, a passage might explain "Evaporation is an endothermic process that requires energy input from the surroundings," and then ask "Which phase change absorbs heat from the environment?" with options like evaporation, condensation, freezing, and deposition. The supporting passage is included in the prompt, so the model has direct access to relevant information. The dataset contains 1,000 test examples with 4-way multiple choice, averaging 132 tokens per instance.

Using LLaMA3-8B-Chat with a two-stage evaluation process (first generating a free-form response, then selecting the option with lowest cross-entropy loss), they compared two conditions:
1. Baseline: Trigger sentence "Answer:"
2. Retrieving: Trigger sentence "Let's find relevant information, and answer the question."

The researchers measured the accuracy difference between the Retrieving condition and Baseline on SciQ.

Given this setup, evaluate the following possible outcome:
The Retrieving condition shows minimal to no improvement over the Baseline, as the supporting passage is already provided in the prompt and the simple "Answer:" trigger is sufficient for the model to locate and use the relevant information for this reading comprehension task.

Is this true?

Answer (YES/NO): NO